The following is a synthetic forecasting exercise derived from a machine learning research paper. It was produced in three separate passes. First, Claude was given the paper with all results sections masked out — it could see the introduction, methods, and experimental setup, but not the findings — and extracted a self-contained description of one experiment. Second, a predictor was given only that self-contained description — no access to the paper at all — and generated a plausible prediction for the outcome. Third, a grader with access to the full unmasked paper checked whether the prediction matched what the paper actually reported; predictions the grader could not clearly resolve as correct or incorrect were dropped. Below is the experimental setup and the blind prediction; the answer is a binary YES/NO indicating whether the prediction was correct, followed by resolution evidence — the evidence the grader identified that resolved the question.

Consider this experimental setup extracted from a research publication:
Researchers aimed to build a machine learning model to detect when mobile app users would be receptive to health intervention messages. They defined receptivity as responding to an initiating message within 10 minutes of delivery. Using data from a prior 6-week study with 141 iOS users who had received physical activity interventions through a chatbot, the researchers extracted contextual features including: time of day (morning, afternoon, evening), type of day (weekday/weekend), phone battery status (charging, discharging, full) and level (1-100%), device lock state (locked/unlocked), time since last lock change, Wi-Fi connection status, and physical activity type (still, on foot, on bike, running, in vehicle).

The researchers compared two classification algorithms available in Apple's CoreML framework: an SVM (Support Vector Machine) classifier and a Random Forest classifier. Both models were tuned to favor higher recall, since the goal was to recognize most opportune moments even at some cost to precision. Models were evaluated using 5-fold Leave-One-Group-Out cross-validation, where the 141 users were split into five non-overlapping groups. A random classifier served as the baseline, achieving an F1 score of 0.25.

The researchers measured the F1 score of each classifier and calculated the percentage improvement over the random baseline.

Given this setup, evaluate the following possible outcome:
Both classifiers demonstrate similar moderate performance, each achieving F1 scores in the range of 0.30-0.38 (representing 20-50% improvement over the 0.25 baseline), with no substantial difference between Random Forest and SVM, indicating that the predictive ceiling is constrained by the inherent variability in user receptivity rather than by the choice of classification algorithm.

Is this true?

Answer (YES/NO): NO